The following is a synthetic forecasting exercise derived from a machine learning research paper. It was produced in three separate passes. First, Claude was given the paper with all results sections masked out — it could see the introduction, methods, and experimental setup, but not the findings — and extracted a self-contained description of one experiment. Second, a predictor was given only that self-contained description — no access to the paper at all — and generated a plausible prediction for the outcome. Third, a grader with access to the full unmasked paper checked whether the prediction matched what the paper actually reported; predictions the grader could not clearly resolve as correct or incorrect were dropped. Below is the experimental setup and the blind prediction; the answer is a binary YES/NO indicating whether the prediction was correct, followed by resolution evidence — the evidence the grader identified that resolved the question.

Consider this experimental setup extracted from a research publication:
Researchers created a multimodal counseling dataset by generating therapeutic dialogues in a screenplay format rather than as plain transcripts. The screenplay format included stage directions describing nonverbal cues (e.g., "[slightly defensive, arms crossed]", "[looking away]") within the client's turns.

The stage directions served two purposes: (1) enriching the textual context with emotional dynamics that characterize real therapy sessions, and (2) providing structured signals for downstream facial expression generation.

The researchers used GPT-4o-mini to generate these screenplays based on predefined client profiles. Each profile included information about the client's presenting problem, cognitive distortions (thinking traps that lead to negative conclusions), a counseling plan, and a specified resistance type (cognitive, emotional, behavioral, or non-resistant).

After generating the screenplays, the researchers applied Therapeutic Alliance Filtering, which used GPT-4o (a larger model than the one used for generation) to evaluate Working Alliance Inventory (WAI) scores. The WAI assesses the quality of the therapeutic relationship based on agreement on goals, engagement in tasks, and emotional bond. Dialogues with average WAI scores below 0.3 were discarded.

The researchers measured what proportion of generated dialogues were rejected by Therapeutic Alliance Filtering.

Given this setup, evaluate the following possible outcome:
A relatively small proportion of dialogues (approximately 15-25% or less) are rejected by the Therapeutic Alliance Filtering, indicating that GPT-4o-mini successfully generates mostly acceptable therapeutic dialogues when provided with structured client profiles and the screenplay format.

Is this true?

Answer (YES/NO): YES